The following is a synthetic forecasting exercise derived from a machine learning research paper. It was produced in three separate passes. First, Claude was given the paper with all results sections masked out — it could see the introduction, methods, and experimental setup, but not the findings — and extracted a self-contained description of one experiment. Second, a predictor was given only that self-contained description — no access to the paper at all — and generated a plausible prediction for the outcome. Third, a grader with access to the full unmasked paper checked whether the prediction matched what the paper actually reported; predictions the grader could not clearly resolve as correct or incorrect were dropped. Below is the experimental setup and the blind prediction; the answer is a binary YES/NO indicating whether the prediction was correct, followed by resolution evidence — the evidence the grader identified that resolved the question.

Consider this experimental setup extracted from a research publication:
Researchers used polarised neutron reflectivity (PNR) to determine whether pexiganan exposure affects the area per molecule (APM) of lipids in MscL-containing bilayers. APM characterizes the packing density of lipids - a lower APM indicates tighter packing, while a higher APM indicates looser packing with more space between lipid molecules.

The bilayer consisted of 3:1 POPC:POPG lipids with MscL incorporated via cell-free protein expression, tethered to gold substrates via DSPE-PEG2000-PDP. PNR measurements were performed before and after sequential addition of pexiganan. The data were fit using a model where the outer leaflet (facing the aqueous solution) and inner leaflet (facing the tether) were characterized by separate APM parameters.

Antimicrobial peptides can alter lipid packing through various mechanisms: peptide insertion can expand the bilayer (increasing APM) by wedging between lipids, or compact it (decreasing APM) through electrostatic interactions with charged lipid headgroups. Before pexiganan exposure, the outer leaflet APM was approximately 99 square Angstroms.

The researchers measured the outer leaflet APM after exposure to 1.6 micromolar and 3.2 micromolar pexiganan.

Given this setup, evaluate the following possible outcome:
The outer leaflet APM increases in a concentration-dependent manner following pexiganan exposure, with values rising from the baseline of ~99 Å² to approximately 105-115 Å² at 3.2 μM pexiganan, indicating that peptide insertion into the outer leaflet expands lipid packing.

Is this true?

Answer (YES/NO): NO